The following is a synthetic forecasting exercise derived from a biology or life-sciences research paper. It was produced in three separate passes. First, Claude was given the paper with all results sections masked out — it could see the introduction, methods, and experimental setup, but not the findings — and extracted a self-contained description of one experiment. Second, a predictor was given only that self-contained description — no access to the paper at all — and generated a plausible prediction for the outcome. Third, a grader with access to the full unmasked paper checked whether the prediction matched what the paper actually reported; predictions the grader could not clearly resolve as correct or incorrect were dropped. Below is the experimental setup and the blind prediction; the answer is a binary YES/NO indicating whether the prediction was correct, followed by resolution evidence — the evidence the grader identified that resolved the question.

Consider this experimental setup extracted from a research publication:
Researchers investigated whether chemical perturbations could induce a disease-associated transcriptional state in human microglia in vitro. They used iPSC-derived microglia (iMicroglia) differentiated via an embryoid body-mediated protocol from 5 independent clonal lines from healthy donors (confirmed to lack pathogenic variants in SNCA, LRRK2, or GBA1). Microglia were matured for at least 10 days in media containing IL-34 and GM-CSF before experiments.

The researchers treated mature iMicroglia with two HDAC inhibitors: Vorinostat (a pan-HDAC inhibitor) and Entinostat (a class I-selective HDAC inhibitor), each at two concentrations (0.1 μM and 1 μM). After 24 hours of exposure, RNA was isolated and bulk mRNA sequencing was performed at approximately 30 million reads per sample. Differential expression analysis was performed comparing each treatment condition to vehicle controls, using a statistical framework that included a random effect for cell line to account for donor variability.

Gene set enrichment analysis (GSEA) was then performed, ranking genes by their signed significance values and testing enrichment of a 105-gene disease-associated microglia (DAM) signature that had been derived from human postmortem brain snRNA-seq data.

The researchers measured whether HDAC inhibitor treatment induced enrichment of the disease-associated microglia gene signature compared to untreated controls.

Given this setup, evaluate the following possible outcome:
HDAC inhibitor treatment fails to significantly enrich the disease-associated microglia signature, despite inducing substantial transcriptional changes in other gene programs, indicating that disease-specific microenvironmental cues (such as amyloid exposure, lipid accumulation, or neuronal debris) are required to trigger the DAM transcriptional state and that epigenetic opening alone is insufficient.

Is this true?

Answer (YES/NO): YES